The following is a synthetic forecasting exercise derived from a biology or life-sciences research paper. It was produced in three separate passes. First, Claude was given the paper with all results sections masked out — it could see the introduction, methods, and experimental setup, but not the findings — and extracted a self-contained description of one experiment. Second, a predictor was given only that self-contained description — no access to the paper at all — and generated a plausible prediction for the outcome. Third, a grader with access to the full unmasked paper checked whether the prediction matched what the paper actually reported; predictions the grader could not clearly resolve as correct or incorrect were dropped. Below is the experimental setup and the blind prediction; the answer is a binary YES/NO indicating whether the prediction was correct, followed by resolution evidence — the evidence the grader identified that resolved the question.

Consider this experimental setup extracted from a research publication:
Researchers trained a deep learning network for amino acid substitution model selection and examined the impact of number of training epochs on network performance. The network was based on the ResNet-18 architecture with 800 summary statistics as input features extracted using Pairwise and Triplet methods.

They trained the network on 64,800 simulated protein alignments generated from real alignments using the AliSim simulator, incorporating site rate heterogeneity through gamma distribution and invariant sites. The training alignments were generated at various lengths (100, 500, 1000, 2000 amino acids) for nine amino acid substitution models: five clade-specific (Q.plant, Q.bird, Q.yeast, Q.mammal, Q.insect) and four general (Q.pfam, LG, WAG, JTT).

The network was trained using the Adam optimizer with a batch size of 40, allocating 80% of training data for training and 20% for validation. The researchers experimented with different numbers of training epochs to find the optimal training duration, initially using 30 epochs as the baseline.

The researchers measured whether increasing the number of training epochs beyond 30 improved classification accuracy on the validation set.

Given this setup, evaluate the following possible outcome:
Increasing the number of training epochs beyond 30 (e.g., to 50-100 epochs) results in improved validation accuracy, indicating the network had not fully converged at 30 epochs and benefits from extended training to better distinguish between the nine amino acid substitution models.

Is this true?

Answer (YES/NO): NO